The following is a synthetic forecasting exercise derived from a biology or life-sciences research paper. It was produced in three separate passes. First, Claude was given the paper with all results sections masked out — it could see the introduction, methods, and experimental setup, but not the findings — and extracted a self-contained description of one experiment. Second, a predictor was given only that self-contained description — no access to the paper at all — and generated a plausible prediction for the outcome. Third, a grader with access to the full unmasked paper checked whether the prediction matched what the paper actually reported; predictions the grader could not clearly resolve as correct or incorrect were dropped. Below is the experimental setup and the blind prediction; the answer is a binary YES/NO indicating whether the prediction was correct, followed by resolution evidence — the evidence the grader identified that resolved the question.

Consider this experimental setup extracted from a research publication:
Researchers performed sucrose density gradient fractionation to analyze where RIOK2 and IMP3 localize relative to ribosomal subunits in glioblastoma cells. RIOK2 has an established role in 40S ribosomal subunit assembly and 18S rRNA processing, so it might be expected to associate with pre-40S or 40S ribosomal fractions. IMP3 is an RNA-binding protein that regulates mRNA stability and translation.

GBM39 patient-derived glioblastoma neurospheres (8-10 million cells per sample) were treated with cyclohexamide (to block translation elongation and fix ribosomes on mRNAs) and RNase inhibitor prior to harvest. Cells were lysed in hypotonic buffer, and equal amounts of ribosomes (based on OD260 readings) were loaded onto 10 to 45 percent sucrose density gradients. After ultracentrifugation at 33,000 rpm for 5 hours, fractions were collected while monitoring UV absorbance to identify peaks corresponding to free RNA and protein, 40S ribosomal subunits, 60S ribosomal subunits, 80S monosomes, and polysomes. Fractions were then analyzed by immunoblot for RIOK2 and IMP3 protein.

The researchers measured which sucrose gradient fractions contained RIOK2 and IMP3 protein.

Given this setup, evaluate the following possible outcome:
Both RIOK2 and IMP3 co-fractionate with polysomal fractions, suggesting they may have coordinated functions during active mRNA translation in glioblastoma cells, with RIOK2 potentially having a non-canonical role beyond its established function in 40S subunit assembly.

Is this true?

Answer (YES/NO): NO